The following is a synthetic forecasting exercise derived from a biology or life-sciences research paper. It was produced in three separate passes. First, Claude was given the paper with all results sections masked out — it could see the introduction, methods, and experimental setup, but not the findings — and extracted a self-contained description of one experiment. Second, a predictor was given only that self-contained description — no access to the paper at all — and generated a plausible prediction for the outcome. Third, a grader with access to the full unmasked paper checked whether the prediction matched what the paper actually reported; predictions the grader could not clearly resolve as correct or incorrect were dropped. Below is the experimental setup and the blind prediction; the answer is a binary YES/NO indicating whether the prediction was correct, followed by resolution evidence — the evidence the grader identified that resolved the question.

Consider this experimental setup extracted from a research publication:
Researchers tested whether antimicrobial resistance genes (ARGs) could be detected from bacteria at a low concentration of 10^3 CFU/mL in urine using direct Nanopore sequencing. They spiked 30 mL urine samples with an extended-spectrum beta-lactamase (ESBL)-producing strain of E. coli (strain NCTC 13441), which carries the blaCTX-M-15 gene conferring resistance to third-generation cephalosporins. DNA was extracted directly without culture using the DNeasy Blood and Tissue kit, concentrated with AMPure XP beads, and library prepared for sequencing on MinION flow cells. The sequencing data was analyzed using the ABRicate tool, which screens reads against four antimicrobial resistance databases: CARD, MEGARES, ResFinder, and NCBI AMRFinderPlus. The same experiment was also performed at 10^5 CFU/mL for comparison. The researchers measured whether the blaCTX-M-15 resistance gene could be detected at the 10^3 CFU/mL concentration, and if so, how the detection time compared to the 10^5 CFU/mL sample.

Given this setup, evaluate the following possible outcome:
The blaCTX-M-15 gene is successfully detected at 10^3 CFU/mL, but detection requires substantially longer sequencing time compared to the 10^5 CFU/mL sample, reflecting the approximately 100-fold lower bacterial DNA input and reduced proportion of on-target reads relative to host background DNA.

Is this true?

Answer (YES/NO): YES